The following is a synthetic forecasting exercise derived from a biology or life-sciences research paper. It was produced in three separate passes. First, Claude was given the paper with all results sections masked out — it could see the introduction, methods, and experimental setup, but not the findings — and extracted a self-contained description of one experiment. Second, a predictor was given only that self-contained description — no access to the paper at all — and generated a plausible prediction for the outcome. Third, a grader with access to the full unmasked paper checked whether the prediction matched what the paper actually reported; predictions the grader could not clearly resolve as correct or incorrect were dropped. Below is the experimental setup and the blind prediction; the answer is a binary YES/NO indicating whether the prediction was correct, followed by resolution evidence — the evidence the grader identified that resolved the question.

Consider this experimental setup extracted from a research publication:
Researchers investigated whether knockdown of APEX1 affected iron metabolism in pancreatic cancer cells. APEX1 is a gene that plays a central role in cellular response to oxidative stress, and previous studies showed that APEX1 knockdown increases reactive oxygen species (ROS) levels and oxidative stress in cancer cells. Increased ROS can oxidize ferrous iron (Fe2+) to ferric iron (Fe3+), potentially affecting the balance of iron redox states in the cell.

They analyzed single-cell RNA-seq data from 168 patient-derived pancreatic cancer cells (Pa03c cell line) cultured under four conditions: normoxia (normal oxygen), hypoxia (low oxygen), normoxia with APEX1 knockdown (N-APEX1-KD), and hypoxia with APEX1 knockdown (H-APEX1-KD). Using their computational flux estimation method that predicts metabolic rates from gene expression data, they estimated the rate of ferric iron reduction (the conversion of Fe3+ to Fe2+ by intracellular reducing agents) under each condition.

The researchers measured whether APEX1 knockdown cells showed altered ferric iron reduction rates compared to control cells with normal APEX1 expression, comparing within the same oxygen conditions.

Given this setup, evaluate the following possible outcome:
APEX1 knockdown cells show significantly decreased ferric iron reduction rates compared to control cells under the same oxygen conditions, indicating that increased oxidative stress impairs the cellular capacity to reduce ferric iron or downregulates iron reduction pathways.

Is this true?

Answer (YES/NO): YES